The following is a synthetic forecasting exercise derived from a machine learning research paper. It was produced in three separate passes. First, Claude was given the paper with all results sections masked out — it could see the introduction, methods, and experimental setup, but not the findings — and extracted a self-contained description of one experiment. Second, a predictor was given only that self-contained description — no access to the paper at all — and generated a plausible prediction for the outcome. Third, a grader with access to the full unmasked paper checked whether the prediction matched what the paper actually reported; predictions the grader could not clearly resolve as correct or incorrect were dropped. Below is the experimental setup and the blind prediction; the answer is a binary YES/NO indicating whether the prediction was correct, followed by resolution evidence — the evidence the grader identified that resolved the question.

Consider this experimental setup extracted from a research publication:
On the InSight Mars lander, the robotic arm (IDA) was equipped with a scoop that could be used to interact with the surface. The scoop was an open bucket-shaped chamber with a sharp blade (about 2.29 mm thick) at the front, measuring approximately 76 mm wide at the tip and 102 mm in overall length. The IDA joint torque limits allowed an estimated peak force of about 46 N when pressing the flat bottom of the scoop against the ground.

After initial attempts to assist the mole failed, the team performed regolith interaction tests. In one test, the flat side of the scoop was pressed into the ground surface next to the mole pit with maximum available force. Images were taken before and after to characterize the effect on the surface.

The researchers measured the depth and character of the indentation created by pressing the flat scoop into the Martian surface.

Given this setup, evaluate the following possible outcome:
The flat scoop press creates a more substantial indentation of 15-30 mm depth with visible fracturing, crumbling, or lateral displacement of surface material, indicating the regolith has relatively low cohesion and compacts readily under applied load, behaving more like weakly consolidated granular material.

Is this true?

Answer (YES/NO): NO